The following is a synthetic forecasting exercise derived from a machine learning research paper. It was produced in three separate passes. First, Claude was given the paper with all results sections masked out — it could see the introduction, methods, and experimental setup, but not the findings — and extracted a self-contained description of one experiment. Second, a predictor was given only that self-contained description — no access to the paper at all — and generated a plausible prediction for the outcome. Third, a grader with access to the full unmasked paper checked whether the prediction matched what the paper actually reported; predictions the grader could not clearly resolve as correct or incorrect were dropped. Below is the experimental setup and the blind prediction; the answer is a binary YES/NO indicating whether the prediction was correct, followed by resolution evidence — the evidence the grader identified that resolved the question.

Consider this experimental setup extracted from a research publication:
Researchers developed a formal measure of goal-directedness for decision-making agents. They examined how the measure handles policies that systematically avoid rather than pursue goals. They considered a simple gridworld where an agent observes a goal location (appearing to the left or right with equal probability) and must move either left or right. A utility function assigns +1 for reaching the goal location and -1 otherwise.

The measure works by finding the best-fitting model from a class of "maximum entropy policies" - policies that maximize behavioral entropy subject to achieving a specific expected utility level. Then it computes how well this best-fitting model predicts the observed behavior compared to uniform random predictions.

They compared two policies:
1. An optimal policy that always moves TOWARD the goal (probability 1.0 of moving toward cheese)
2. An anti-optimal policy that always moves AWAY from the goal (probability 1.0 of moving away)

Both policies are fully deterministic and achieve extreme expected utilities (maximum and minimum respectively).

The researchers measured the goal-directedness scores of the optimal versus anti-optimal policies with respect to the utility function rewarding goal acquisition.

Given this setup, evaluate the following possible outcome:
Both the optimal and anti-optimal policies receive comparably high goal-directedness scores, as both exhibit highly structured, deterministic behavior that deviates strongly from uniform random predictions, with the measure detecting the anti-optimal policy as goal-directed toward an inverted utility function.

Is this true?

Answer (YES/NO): YES